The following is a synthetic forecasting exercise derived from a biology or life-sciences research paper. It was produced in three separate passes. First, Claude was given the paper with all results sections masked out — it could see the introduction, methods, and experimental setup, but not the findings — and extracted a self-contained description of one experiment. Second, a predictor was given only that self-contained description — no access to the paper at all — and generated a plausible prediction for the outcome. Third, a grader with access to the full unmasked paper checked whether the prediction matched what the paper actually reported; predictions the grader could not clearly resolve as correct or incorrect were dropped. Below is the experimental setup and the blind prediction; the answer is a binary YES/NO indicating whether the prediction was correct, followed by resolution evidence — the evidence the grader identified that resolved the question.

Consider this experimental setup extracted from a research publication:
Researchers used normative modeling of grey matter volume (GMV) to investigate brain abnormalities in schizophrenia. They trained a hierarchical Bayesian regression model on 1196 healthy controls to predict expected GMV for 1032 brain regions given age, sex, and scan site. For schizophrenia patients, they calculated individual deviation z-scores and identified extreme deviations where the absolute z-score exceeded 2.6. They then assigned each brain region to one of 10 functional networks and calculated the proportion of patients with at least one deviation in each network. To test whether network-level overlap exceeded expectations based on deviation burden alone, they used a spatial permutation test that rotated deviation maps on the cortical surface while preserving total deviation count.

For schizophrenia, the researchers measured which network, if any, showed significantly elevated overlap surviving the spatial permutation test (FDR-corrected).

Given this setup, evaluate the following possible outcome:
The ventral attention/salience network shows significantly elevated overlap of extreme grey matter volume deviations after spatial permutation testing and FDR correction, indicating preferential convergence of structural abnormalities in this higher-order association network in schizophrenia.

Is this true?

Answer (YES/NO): YES